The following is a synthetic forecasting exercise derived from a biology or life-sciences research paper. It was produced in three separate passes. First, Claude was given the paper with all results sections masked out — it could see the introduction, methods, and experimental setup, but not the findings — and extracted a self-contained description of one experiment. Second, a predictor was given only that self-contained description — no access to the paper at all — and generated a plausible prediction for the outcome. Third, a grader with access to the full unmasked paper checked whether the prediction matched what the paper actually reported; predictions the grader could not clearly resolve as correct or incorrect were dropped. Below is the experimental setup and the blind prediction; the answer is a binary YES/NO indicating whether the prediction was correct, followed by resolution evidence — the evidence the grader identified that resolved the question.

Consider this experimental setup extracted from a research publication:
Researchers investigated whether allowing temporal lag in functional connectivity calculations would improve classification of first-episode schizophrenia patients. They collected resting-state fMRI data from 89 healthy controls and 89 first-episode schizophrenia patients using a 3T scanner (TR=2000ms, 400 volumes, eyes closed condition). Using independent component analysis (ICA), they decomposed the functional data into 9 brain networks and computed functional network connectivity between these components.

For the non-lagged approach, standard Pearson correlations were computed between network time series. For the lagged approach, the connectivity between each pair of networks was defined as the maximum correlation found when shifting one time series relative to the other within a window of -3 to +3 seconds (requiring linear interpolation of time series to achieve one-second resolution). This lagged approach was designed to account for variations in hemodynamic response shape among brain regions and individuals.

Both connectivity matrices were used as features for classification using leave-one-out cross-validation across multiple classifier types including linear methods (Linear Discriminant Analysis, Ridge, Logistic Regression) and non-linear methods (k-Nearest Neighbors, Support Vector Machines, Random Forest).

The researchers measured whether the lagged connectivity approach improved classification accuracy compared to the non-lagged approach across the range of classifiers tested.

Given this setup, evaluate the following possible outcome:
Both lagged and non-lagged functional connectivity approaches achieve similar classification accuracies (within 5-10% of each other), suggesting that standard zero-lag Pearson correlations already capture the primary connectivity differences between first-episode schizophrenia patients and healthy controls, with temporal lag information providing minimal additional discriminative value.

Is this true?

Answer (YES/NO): YES